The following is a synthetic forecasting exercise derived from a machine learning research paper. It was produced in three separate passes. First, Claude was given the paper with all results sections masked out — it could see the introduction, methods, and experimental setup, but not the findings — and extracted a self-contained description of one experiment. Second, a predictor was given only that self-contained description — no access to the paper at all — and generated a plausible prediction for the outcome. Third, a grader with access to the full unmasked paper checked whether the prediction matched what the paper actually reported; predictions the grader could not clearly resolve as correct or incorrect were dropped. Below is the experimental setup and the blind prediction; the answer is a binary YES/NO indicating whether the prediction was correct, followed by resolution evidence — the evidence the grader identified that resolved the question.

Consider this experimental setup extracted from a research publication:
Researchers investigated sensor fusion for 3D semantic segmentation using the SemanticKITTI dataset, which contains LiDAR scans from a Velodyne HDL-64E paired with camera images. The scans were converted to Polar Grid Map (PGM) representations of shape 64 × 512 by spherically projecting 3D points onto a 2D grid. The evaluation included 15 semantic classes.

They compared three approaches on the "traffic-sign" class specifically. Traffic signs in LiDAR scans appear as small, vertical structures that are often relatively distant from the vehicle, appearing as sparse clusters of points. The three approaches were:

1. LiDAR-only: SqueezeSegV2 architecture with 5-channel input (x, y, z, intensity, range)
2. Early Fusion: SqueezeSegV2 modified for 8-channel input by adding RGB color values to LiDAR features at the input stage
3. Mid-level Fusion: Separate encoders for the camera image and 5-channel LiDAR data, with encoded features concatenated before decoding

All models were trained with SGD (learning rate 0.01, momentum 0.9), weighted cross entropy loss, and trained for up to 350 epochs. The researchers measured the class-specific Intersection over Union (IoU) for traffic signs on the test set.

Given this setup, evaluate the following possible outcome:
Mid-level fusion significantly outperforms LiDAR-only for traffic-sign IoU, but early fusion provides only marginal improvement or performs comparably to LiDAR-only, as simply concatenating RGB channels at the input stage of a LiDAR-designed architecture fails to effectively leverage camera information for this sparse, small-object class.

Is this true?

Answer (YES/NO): NO